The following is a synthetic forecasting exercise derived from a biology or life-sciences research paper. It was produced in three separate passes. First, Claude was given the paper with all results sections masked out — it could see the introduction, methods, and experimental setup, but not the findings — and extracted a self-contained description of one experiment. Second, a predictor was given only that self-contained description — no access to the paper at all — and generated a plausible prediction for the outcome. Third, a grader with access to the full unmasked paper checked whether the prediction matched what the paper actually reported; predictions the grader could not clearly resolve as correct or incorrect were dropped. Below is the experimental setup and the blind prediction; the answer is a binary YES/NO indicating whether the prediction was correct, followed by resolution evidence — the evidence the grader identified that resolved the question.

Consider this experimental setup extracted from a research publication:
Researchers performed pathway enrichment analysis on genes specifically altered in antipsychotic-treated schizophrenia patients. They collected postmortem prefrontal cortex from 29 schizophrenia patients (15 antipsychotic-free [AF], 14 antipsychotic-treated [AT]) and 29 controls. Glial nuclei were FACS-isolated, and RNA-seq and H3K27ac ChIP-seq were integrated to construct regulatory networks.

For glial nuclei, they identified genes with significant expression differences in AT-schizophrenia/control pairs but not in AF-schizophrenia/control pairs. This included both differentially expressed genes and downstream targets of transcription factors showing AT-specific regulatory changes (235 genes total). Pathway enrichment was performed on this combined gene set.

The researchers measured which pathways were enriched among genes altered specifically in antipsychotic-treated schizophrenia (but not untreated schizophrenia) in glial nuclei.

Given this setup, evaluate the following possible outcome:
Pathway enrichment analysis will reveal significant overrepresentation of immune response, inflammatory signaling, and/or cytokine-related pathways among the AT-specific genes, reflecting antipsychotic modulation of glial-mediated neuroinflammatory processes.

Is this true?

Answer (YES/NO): NO